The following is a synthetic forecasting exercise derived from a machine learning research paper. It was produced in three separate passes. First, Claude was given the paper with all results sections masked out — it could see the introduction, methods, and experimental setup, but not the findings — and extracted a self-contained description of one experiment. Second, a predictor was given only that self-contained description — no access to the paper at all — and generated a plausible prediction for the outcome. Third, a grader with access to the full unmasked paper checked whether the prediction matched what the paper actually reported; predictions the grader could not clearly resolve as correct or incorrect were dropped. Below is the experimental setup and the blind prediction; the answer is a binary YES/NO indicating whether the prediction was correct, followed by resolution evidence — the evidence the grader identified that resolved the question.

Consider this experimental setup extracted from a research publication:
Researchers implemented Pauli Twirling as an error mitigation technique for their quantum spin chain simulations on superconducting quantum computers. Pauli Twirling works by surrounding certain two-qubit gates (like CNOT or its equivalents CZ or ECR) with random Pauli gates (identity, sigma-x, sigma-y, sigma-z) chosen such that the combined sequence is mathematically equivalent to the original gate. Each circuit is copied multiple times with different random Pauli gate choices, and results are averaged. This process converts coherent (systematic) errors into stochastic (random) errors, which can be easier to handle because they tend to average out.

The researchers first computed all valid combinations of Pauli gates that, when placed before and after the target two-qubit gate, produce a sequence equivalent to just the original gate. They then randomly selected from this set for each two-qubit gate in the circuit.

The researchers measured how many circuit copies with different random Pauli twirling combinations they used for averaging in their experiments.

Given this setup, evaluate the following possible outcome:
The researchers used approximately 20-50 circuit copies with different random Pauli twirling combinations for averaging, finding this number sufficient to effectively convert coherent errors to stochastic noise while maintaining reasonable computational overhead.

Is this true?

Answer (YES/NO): NO